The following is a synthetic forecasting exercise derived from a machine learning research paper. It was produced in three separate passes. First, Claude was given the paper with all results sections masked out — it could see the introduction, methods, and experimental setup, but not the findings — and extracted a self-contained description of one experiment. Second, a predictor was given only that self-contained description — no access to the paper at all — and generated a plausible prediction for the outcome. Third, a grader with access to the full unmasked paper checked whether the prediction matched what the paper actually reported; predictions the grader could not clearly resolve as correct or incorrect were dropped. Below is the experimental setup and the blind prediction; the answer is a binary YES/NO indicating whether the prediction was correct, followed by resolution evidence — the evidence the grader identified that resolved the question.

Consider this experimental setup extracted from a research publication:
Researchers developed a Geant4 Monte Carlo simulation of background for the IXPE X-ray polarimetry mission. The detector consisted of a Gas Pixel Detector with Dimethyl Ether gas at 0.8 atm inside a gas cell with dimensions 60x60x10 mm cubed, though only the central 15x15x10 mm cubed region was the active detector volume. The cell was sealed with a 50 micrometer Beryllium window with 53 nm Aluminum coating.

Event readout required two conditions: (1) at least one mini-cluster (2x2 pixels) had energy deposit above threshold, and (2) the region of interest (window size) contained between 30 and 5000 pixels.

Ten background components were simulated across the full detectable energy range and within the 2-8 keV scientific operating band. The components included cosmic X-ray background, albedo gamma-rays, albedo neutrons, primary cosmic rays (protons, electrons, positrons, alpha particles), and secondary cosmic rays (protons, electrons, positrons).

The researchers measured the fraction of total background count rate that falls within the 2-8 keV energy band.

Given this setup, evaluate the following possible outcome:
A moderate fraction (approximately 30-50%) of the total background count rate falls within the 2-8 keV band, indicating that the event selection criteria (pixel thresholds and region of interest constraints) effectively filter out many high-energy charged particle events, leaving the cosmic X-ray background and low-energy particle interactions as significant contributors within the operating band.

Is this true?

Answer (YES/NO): NO